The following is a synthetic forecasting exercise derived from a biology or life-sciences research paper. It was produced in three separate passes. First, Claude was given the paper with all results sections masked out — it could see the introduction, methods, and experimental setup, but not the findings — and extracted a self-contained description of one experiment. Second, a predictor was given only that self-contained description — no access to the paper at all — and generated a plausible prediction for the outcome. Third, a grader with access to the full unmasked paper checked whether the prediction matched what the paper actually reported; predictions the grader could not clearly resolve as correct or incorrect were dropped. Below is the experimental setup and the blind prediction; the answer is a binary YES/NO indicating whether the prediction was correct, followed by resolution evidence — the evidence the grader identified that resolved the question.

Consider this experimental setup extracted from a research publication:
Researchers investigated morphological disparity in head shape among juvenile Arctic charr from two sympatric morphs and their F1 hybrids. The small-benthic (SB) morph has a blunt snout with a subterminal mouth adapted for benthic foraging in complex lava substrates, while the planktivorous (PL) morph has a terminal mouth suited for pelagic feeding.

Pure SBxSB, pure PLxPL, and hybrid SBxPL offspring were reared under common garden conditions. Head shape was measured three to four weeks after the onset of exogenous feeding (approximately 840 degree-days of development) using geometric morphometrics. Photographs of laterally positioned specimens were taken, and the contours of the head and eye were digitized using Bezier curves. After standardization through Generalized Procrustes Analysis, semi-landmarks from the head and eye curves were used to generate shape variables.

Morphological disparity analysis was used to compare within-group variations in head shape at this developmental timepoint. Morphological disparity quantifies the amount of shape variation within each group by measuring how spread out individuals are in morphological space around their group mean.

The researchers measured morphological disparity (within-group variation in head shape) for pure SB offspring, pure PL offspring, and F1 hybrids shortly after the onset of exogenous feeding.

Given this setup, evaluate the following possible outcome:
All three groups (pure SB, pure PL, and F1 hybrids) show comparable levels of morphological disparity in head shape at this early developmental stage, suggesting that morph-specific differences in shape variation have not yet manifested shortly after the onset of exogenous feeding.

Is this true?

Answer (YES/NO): YES